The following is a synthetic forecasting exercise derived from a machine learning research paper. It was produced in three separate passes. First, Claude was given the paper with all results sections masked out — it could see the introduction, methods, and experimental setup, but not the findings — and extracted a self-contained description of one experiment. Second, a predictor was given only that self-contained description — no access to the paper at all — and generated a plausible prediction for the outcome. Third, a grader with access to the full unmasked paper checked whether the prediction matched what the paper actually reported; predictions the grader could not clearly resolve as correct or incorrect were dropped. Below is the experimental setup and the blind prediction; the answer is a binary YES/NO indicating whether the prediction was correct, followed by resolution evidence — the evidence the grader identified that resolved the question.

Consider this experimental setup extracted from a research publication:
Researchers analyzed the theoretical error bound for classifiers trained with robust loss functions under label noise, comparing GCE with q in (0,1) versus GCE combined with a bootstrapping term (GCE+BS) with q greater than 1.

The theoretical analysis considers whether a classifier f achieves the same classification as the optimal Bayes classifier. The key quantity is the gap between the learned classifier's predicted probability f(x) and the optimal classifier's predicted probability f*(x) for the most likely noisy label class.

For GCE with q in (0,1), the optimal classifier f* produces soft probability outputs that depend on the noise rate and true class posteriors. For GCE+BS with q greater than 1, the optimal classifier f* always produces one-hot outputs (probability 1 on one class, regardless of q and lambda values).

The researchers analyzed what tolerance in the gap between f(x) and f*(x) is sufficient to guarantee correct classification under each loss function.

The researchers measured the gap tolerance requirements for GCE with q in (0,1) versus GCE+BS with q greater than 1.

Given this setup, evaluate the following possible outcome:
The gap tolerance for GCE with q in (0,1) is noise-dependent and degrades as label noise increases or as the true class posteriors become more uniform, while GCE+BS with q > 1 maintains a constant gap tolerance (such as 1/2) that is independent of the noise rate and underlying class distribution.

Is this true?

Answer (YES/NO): YES